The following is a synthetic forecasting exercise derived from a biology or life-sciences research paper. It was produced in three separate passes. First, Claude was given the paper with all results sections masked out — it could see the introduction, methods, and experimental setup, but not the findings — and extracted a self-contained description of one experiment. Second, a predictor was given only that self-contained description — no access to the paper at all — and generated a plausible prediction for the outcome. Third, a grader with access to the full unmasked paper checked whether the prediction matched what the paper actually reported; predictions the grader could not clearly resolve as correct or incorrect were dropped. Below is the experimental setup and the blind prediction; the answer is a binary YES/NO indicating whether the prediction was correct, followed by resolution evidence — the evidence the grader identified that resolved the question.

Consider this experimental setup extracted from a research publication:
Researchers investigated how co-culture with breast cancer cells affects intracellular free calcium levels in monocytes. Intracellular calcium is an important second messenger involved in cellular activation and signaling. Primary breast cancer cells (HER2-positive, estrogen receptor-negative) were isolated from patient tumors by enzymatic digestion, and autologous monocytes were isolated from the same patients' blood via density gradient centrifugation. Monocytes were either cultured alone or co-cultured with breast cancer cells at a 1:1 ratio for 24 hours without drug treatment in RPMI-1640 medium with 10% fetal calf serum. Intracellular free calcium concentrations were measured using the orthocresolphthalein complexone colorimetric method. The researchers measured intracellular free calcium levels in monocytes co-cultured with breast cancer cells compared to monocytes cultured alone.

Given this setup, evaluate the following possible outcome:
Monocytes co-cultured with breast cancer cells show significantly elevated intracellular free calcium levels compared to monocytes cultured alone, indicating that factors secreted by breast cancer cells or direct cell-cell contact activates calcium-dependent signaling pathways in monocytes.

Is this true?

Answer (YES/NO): NO